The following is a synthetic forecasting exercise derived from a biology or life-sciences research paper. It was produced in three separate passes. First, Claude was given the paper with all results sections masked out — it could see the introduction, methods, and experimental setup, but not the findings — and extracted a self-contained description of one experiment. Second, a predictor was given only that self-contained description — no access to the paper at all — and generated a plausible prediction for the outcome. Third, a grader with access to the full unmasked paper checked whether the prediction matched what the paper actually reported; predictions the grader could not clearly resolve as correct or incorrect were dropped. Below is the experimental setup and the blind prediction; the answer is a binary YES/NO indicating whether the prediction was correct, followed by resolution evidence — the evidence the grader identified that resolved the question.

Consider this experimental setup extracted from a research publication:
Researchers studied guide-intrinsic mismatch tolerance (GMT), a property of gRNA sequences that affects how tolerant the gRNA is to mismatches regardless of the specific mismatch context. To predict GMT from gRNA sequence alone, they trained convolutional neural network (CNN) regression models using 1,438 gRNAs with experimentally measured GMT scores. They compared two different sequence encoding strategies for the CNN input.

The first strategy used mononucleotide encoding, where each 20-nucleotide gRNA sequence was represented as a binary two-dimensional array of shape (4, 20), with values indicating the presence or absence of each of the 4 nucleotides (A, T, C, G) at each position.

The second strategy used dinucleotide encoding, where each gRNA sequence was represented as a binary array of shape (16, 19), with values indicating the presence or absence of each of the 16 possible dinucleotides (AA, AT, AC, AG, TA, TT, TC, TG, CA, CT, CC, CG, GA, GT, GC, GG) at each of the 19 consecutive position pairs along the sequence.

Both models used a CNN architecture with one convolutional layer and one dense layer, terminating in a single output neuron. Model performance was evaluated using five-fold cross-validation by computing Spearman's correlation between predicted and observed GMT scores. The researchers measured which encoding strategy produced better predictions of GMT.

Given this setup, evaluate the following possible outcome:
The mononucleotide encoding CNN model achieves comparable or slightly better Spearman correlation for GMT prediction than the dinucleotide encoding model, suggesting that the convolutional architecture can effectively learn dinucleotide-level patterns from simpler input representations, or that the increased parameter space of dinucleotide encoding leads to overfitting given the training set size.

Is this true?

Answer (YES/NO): NO